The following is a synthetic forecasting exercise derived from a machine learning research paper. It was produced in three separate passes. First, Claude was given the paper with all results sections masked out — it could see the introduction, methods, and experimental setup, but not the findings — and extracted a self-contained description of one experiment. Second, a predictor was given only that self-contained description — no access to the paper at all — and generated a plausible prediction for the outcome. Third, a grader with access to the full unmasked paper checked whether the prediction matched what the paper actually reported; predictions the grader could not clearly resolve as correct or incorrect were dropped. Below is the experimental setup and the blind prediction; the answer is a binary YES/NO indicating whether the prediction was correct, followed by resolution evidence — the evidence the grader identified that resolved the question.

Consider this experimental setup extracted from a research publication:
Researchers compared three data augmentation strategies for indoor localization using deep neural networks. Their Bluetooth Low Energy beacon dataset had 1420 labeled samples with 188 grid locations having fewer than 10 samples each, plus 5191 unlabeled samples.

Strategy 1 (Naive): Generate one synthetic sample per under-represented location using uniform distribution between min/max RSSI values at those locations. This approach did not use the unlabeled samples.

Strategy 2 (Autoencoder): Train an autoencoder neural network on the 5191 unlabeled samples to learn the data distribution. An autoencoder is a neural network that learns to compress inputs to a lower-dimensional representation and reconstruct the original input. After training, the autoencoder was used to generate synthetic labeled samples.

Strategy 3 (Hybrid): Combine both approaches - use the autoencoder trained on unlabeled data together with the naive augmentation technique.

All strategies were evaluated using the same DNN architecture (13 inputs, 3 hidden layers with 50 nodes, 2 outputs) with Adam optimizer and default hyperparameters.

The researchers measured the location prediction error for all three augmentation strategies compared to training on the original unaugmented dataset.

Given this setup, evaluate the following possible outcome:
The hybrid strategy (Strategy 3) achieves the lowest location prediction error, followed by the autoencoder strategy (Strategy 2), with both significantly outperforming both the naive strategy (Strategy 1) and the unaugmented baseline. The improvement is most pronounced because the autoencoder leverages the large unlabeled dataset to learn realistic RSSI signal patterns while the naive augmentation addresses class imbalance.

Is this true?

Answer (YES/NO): NO